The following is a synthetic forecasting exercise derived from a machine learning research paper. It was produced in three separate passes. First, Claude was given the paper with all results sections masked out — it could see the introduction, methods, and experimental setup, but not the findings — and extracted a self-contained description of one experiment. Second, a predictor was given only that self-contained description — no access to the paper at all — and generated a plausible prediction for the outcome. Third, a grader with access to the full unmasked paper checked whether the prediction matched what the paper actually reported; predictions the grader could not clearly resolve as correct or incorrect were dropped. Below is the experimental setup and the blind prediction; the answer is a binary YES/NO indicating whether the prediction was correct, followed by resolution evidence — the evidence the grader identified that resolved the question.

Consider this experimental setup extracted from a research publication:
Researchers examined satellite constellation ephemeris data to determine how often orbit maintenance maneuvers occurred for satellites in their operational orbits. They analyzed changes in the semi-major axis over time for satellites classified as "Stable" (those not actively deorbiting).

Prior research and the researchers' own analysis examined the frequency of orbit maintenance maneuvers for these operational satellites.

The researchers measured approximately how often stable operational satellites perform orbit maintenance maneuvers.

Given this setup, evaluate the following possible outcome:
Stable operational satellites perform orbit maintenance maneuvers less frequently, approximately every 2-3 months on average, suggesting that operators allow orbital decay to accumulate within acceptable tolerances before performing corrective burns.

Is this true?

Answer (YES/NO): NO